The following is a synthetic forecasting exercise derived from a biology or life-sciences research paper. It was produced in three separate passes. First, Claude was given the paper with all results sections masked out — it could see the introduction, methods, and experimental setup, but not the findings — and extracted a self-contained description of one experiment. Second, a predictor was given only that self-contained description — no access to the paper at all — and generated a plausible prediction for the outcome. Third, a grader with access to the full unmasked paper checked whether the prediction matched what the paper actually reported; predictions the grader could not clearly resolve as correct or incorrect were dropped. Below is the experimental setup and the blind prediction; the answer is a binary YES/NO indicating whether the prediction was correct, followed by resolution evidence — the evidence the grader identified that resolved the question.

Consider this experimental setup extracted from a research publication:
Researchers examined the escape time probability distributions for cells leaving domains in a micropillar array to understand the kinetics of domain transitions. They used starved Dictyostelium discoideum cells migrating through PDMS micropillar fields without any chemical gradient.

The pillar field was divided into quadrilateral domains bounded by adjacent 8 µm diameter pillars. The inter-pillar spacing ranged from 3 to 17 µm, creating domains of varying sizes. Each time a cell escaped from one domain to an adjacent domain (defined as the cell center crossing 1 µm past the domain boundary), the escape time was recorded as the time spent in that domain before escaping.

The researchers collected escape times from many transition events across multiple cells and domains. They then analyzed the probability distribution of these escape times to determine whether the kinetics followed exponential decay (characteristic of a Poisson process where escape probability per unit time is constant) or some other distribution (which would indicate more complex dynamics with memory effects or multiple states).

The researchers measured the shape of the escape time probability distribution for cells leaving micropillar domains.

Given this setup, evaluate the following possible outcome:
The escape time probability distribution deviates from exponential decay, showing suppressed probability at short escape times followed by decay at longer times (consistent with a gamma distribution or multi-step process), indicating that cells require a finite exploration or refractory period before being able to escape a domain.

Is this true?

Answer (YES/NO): NO